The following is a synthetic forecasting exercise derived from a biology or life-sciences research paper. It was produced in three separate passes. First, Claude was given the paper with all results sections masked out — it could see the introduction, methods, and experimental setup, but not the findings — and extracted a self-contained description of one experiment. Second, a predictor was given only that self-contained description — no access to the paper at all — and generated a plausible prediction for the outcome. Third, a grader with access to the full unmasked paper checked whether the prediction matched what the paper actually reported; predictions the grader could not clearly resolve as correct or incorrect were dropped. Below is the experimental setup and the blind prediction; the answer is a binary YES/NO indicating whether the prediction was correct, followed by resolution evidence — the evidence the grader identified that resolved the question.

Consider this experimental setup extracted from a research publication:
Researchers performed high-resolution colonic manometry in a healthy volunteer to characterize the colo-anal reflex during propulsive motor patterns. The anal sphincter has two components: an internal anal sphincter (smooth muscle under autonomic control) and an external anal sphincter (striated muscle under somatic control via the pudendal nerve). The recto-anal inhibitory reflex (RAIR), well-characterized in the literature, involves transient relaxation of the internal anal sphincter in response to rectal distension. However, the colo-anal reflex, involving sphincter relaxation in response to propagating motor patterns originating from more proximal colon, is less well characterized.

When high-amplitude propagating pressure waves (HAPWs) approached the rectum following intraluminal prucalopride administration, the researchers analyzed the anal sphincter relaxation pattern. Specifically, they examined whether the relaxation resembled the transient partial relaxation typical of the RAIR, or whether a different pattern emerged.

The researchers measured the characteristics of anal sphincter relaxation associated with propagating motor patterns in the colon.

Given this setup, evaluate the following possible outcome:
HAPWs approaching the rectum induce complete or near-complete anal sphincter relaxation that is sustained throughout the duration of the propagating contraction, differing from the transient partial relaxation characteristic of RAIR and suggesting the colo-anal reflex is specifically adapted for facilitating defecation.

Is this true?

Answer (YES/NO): YES